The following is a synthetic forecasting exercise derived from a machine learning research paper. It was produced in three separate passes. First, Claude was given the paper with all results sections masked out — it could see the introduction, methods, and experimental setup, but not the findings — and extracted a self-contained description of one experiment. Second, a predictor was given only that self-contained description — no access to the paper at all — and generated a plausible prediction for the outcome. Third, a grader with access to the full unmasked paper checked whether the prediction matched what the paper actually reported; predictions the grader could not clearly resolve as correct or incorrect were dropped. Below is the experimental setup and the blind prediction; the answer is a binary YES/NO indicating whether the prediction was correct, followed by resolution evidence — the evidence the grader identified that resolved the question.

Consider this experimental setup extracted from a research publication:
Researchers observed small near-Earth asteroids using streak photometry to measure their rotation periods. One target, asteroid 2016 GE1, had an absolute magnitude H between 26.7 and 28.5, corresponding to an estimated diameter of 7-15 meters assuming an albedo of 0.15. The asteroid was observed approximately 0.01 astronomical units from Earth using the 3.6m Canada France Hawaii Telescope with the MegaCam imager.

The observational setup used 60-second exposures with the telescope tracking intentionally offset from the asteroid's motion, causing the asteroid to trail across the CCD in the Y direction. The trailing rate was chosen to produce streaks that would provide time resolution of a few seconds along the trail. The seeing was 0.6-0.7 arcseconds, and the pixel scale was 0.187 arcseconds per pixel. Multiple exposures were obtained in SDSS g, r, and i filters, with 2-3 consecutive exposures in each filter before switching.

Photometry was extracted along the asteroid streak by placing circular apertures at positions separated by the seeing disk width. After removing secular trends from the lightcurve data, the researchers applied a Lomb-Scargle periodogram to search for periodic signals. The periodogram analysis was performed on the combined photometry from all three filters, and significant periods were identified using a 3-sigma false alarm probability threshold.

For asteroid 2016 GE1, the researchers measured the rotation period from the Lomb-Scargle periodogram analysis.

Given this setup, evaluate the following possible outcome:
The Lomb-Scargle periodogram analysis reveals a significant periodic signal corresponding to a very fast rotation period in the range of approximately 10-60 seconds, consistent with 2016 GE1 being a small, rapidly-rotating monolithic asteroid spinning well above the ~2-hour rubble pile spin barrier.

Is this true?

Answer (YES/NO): YES